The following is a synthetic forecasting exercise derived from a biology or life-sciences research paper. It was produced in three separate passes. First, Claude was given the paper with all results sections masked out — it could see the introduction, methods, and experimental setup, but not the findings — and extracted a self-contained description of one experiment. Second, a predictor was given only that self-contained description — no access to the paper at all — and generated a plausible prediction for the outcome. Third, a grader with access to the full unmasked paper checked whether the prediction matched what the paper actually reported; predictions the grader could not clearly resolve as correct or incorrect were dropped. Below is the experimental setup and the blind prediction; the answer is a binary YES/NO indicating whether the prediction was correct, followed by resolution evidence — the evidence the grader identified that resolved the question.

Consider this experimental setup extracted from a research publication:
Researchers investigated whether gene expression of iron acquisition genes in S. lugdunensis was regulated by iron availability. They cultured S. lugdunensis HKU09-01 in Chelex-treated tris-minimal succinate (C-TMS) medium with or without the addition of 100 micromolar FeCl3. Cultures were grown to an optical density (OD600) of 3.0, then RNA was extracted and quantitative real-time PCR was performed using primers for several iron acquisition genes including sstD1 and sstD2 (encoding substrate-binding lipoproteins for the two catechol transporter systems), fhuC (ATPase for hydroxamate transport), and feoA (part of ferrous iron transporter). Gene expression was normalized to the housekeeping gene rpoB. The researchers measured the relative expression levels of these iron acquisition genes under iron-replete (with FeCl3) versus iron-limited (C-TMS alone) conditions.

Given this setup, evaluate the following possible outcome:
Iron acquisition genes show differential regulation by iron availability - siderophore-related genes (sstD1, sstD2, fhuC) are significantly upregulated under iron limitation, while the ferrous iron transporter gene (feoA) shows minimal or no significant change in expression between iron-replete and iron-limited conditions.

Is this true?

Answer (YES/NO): NO